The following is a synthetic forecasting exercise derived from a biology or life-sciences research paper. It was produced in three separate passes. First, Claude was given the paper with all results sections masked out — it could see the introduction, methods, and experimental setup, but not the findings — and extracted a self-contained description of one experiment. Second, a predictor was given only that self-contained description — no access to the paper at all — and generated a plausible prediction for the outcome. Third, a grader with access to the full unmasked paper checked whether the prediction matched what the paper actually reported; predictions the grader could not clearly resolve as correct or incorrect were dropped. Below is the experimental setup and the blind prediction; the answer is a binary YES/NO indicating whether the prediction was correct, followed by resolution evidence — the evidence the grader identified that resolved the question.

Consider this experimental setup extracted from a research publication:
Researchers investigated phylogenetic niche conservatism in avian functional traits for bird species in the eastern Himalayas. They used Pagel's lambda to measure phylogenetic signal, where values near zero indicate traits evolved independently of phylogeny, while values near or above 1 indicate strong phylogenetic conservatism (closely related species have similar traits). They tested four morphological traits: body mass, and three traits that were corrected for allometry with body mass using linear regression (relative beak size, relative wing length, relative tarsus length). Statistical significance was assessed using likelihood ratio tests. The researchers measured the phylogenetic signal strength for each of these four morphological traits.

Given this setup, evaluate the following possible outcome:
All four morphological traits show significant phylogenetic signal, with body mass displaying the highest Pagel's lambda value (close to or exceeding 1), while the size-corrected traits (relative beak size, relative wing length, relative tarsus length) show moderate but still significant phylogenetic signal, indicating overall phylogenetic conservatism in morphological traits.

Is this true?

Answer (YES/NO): NO